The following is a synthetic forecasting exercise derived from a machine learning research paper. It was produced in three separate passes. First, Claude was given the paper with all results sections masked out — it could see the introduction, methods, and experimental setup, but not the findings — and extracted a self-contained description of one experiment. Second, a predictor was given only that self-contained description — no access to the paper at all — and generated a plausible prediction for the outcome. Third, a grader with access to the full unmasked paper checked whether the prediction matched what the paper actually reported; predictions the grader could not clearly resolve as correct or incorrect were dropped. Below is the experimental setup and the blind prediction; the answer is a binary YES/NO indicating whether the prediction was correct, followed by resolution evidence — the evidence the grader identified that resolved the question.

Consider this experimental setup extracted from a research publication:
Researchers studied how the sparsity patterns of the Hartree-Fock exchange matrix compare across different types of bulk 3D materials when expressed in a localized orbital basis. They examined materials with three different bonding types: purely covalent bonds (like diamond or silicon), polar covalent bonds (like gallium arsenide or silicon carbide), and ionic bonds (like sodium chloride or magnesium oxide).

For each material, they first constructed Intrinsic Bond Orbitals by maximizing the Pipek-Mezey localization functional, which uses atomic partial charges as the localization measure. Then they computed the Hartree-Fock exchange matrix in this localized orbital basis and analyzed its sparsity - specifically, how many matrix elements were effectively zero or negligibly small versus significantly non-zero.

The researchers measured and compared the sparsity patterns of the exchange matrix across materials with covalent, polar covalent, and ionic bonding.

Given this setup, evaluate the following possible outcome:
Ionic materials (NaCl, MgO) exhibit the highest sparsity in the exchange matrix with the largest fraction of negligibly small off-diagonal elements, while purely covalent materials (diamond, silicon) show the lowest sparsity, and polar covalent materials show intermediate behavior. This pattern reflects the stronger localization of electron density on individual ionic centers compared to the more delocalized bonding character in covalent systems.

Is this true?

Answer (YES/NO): NO